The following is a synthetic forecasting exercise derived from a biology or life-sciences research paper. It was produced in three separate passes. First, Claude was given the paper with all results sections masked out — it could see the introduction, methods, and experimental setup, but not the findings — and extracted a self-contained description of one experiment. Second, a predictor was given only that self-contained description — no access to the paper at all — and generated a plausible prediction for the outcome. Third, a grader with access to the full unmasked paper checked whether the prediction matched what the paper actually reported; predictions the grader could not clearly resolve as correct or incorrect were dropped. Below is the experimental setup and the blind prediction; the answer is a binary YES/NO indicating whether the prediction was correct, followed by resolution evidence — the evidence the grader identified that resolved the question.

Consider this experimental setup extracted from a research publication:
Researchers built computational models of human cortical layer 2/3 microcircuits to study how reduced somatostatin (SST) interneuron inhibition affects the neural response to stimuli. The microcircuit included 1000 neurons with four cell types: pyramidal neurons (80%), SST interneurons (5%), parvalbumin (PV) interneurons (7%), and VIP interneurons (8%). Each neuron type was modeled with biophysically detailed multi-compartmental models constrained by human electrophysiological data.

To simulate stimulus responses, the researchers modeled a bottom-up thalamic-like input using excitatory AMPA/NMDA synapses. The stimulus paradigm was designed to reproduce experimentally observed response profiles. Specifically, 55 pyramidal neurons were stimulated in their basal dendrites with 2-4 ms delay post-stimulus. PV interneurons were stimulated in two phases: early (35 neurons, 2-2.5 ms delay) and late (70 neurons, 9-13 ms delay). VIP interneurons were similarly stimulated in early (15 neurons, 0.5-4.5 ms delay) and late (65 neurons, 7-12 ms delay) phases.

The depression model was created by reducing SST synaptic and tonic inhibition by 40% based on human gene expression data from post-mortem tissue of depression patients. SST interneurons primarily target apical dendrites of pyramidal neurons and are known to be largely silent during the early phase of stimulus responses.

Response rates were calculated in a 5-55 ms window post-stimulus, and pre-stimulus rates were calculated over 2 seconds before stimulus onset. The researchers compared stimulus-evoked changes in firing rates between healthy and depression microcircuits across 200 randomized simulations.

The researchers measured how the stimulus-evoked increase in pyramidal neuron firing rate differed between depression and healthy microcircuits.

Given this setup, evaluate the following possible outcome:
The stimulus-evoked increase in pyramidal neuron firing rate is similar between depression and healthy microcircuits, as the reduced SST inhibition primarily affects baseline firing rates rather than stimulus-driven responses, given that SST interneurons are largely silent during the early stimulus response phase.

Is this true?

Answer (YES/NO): YES